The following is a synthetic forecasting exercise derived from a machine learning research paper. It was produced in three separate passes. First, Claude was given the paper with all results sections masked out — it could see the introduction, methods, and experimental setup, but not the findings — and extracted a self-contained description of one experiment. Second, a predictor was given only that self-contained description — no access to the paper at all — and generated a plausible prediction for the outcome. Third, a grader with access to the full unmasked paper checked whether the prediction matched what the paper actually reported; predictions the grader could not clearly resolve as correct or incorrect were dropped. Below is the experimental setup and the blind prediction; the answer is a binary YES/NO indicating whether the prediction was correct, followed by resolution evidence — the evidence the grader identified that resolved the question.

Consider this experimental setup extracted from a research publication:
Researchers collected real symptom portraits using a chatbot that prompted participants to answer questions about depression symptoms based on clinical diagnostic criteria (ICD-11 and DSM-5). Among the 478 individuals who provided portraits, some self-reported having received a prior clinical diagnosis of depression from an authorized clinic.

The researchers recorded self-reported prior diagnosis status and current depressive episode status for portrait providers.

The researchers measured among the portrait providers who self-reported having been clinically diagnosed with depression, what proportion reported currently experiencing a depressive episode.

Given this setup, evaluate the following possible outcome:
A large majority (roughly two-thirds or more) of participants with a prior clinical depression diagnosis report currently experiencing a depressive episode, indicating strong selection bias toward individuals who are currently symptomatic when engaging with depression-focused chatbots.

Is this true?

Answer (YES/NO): YES